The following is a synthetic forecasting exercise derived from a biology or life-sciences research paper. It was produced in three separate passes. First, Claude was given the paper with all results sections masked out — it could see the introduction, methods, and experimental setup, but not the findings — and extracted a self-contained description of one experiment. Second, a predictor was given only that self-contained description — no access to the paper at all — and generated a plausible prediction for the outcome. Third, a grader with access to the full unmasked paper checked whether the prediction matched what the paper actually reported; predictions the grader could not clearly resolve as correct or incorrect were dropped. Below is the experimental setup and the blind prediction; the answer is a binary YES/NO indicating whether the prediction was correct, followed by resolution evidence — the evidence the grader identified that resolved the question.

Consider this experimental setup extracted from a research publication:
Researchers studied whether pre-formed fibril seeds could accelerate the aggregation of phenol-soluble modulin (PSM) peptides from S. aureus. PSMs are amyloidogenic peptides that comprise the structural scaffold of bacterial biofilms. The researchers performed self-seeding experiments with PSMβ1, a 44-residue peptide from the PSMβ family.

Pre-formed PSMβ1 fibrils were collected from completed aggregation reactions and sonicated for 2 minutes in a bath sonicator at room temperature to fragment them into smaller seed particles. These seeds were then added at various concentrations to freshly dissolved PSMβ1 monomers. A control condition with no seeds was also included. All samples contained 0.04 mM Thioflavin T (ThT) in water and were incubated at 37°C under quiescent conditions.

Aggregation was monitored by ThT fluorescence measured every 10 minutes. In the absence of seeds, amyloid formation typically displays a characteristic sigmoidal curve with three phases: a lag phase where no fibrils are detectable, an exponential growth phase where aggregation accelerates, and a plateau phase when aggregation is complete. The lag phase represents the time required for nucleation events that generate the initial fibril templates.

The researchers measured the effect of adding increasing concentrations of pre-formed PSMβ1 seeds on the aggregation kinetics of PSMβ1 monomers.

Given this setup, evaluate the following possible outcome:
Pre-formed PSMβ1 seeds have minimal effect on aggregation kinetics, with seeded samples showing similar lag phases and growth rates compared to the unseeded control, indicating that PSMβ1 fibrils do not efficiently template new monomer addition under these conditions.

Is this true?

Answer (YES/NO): NO